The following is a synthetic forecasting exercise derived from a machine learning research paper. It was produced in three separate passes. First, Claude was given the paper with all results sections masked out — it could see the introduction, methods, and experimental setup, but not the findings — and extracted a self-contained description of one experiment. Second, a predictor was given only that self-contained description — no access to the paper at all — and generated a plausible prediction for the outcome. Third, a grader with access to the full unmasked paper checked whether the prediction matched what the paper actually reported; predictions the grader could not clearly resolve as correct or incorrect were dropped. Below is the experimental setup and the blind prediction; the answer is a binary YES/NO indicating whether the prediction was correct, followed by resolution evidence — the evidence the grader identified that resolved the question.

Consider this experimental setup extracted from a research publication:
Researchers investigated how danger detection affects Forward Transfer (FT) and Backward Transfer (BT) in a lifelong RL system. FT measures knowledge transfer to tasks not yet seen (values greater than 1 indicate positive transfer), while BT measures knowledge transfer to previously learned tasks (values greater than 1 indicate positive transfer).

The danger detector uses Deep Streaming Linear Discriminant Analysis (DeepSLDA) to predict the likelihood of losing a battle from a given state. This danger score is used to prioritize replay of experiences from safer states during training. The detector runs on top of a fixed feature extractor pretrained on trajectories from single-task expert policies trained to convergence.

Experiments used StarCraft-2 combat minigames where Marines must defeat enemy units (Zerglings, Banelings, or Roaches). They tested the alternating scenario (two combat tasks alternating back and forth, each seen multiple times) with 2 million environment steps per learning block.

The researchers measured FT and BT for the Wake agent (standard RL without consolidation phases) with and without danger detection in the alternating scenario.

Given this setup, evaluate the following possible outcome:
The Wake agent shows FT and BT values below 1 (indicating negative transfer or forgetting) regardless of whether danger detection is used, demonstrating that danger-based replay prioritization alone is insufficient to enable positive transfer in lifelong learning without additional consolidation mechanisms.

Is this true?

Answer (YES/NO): NO